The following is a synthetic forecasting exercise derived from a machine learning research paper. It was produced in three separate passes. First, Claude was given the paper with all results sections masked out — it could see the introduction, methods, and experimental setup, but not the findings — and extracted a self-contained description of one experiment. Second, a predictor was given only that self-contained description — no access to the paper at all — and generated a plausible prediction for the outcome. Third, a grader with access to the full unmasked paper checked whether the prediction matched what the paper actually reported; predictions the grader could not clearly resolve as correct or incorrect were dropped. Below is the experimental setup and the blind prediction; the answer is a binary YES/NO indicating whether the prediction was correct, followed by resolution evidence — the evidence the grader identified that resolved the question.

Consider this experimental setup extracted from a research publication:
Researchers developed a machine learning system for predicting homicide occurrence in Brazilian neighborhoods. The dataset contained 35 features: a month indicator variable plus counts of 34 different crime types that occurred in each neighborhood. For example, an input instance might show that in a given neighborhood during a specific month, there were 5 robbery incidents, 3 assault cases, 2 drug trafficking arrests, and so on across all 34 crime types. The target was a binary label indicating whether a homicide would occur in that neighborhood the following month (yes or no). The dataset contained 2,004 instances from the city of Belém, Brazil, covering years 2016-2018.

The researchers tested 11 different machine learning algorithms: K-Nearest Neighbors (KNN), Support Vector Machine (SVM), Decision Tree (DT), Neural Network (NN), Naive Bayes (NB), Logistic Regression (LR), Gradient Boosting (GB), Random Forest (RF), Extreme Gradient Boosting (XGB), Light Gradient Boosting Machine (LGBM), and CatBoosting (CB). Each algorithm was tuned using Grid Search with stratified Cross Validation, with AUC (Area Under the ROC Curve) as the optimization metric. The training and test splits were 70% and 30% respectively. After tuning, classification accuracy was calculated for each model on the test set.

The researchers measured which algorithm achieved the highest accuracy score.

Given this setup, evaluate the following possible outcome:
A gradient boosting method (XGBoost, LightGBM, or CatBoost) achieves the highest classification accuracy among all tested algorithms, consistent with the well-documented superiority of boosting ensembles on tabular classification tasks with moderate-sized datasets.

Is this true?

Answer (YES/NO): NO